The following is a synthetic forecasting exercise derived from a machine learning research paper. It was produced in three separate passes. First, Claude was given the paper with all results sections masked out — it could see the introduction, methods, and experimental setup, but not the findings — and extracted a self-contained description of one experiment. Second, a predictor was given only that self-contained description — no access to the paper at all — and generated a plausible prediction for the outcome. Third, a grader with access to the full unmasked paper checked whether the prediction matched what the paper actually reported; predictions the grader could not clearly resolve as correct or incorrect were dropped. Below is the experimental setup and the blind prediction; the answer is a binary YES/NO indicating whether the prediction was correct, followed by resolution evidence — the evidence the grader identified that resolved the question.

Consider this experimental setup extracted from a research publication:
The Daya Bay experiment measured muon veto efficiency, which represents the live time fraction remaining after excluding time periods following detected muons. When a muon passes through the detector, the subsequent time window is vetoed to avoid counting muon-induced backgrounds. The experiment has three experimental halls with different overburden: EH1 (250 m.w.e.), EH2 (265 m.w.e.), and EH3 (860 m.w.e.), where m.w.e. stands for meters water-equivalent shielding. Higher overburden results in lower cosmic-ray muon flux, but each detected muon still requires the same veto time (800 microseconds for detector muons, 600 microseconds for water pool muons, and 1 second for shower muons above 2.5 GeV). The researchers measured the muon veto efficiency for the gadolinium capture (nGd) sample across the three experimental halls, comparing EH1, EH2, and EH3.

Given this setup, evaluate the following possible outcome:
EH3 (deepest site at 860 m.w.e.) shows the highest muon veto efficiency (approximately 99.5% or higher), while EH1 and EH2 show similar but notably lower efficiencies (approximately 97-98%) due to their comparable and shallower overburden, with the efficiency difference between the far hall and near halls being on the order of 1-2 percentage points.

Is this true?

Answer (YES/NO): NO